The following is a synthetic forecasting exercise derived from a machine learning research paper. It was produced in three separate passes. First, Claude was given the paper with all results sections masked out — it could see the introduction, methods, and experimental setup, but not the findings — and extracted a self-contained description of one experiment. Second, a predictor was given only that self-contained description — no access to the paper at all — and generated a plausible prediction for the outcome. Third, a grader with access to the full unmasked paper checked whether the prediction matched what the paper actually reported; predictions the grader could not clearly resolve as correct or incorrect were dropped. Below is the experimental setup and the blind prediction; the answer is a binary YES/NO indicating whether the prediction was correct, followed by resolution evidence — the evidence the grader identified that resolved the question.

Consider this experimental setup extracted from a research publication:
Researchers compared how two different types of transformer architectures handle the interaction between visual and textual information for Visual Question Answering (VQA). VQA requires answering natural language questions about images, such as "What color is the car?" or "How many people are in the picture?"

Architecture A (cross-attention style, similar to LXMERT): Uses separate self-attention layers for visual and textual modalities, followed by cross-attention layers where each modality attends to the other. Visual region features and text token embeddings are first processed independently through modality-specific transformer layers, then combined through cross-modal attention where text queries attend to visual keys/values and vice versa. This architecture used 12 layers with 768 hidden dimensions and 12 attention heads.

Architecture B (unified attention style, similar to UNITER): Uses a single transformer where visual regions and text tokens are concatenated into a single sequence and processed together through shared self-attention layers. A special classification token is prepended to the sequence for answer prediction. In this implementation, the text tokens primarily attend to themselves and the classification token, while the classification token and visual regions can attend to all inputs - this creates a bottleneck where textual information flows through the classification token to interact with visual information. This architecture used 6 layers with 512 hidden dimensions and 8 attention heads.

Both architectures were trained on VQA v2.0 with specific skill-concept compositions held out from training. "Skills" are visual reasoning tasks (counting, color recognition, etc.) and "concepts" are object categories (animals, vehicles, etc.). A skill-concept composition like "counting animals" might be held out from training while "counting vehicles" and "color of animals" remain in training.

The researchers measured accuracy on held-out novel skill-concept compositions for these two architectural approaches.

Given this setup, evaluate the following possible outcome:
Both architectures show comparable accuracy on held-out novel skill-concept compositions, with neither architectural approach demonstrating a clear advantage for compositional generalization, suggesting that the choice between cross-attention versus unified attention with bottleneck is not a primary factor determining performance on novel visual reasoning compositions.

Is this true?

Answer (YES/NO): YES